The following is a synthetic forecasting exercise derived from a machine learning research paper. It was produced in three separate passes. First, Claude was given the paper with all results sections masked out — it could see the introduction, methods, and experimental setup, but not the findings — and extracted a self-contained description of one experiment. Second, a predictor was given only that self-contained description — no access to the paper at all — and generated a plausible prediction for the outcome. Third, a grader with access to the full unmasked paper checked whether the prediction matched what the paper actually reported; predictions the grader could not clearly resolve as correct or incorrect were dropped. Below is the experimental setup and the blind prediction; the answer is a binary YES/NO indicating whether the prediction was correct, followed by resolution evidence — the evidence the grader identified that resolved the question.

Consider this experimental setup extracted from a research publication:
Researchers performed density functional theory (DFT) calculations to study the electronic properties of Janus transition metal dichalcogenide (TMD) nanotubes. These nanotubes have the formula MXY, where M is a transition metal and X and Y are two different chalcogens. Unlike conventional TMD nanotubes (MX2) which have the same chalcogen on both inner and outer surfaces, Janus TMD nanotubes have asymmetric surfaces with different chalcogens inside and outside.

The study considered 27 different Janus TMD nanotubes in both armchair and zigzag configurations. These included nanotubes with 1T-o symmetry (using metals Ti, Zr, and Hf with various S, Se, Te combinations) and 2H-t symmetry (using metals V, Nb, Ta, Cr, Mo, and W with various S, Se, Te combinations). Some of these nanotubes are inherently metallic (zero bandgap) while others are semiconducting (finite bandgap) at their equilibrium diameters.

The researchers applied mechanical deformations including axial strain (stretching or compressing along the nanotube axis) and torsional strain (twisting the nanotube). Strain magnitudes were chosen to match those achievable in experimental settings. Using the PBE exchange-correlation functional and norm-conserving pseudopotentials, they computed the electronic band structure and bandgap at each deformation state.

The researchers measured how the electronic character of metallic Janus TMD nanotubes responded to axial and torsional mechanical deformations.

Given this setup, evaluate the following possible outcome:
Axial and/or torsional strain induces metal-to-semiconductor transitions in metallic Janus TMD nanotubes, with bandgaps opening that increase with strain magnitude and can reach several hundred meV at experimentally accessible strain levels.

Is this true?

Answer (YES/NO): NO